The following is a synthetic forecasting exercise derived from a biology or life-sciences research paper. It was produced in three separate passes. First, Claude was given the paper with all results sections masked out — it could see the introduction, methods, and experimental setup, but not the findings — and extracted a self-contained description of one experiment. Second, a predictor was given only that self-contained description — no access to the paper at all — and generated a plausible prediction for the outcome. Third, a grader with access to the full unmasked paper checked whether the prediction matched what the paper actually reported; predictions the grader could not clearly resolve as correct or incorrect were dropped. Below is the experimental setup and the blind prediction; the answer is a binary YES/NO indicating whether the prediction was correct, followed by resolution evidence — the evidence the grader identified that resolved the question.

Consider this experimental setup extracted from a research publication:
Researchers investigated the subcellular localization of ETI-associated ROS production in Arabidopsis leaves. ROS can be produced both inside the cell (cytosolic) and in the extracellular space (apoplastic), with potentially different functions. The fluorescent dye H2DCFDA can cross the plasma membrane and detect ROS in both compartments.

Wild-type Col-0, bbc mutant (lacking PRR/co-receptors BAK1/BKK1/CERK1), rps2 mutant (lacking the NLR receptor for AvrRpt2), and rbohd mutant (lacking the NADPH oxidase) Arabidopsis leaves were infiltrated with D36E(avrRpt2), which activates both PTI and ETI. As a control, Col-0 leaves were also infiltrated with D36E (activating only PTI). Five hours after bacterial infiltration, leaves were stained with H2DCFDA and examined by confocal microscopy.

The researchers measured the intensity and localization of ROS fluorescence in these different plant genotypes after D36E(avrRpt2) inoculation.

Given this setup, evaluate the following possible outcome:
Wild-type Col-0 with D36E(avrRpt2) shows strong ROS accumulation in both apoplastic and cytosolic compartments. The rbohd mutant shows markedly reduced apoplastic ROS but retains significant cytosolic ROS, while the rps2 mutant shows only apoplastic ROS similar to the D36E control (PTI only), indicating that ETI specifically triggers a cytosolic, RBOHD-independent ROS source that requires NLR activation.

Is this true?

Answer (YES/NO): NO